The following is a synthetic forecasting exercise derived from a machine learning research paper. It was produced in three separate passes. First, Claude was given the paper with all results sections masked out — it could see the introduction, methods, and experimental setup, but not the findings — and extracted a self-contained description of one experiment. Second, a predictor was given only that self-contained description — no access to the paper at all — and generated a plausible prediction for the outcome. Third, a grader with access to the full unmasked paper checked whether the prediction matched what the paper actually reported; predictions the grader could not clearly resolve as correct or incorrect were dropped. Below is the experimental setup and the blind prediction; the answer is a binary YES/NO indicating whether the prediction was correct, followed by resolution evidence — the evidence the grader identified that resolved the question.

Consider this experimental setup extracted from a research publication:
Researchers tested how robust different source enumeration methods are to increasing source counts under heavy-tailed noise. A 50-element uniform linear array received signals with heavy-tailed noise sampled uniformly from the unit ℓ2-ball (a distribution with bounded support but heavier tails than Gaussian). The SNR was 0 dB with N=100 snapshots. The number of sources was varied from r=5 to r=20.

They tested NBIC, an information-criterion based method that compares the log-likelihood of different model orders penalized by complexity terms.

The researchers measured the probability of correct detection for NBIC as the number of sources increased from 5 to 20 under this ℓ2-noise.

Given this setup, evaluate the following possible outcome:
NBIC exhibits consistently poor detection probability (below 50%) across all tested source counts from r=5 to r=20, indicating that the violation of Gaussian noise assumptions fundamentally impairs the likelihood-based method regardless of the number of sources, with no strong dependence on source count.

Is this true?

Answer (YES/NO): NO